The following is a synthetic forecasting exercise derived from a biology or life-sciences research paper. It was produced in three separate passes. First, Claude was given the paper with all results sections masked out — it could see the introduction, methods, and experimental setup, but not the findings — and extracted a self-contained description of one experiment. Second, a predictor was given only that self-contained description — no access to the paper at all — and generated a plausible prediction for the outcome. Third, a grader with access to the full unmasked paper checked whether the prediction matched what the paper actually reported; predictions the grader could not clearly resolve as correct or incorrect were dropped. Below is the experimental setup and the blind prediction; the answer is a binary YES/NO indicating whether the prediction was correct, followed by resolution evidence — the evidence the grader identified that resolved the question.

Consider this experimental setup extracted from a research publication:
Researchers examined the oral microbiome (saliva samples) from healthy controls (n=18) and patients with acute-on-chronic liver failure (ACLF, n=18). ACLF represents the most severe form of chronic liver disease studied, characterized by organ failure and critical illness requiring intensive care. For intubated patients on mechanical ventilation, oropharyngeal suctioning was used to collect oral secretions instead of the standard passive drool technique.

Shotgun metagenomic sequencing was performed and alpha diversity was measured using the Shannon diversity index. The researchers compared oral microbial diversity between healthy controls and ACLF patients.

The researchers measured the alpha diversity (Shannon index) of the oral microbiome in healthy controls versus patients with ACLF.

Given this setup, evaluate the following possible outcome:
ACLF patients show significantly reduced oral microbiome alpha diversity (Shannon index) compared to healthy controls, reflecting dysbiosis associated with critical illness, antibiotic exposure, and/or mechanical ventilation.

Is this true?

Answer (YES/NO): YES